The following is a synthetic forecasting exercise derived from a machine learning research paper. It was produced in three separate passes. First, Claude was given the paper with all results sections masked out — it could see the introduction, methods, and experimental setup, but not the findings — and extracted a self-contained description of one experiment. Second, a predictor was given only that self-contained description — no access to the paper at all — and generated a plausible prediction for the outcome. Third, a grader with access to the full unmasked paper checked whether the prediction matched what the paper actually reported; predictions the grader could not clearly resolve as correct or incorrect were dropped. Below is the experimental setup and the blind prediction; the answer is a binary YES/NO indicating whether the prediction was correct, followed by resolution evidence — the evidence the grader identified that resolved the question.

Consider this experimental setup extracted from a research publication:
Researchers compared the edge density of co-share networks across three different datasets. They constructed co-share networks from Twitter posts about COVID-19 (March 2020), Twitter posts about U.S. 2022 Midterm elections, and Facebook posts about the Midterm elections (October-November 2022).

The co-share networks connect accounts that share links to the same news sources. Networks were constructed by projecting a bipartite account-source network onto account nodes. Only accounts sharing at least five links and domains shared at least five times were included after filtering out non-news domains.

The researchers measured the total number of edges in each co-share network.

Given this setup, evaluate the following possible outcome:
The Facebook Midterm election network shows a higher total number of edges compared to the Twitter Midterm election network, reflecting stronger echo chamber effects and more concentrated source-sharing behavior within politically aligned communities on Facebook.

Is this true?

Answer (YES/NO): NO